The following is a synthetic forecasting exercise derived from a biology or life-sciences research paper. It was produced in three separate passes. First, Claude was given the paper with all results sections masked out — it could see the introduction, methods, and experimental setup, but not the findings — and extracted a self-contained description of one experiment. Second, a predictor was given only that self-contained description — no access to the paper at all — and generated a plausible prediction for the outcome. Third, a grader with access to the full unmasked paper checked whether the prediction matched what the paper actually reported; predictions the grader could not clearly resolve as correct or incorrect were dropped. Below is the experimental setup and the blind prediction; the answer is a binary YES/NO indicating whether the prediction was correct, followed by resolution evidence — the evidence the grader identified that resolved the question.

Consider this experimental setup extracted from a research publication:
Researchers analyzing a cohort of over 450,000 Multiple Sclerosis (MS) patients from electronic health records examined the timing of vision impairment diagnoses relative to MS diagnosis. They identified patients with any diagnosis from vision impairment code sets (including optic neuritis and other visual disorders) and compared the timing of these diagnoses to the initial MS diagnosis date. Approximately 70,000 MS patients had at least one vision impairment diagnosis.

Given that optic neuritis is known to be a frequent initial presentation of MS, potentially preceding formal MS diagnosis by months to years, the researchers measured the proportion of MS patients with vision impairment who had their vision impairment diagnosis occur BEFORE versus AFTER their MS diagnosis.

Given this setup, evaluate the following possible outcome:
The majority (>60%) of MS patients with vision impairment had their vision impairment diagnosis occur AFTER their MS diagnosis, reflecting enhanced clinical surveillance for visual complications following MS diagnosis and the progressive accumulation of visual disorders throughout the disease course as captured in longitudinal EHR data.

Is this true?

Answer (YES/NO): NO